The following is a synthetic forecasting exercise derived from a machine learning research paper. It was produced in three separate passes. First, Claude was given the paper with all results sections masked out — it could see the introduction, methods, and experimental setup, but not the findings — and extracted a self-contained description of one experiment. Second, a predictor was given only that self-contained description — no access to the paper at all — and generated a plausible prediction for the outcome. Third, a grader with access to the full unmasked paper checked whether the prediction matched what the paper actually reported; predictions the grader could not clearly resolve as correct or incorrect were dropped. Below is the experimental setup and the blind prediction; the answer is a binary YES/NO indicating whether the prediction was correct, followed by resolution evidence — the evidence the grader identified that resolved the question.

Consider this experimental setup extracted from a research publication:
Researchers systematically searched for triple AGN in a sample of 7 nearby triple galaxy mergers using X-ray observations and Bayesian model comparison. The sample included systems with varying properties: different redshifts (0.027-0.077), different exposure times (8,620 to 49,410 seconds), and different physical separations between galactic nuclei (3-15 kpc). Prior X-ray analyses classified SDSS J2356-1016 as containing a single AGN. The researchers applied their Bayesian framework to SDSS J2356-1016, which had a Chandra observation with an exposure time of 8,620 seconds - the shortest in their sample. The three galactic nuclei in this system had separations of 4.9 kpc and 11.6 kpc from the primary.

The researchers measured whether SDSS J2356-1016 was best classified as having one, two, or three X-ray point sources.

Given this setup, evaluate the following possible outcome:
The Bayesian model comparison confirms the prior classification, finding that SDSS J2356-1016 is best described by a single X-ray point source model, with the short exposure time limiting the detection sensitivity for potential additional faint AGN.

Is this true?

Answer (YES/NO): NO